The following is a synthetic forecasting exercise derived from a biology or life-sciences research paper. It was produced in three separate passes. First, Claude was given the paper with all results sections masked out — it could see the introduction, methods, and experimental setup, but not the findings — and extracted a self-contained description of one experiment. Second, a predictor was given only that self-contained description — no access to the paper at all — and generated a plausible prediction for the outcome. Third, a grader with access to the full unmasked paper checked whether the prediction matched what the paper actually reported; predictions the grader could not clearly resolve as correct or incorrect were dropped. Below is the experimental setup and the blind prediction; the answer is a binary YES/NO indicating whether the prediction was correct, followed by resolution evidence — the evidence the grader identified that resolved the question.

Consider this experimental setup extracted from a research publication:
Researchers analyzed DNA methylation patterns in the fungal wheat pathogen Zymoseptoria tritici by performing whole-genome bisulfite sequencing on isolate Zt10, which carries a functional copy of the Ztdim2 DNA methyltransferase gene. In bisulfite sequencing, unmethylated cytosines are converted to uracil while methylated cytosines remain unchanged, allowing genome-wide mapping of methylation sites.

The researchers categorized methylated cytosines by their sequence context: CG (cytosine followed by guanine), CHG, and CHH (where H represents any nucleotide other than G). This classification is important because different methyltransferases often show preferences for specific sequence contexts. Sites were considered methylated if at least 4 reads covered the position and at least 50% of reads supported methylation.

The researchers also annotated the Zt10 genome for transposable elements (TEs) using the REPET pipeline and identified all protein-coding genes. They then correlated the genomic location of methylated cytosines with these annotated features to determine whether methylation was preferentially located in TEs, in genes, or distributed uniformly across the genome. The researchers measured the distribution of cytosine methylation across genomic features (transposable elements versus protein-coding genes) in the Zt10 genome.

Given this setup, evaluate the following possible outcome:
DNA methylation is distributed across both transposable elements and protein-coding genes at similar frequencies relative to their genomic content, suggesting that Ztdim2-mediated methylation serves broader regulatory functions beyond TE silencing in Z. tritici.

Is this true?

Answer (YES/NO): NO